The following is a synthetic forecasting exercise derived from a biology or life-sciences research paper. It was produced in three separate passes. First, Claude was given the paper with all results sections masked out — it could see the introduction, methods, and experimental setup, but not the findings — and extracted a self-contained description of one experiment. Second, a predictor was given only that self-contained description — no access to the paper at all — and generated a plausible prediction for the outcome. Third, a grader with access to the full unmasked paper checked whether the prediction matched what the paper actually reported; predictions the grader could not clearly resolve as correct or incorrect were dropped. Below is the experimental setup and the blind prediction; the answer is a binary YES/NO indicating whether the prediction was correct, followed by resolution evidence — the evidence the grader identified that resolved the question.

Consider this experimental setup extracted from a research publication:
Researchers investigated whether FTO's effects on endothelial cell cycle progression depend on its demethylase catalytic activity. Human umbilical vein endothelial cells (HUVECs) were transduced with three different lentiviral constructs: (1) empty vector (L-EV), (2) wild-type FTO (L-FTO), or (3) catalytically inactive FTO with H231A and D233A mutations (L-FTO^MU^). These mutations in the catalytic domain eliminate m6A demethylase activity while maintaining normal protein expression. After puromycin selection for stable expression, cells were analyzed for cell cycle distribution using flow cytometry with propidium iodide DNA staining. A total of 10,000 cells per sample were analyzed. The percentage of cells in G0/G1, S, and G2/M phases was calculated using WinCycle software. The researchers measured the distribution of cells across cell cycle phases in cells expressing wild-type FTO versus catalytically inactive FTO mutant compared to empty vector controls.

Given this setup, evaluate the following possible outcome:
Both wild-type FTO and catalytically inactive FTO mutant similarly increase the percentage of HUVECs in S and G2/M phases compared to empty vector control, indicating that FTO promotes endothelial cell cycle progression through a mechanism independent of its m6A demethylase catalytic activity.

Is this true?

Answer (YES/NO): NO